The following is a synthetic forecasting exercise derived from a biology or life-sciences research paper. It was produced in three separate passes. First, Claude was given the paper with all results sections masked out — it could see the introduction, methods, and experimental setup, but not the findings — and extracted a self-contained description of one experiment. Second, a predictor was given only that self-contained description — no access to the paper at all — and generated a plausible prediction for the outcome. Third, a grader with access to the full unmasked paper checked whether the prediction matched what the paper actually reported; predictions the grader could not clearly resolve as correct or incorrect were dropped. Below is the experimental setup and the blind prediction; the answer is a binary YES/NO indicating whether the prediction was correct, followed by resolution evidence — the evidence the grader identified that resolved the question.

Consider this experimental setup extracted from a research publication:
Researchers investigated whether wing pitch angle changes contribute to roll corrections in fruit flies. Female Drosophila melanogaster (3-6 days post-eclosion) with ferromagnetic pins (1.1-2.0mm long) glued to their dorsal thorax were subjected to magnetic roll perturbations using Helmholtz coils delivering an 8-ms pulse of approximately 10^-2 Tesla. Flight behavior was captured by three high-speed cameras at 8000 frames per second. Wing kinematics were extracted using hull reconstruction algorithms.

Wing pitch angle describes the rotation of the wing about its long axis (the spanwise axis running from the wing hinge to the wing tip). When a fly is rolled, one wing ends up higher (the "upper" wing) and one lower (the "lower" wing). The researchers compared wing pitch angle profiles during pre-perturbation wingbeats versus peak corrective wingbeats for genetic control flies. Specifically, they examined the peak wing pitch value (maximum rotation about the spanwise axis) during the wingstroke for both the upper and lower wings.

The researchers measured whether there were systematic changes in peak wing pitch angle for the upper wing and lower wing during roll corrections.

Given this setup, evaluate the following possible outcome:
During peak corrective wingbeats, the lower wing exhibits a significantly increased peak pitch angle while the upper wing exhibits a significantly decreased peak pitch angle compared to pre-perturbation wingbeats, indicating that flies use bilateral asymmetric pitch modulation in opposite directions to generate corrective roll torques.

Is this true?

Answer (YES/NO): NO